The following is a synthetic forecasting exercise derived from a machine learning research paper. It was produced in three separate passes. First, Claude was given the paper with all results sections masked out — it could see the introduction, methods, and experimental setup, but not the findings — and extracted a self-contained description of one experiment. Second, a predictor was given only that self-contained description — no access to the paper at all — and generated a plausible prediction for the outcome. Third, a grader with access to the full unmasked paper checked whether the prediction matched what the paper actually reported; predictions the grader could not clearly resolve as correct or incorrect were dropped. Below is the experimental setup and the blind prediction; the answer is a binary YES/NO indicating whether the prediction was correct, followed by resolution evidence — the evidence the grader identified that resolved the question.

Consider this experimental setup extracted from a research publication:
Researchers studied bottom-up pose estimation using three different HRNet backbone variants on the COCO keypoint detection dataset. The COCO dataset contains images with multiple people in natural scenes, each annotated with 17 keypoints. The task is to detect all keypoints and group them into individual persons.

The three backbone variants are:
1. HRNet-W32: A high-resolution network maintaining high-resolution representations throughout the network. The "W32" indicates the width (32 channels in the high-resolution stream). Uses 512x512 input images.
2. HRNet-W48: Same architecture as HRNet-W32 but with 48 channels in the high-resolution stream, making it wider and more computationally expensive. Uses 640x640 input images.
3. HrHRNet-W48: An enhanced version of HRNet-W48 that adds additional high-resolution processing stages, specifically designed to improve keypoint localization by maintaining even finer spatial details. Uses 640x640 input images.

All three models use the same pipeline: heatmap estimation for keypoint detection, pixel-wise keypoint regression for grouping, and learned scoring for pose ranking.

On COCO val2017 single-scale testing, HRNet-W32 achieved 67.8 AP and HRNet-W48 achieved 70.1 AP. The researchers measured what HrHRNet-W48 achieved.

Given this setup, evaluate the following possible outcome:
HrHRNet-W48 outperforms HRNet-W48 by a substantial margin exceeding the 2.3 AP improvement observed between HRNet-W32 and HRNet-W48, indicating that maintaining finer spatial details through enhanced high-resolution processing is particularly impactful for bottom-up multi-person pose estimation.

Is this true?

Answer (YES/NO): NO